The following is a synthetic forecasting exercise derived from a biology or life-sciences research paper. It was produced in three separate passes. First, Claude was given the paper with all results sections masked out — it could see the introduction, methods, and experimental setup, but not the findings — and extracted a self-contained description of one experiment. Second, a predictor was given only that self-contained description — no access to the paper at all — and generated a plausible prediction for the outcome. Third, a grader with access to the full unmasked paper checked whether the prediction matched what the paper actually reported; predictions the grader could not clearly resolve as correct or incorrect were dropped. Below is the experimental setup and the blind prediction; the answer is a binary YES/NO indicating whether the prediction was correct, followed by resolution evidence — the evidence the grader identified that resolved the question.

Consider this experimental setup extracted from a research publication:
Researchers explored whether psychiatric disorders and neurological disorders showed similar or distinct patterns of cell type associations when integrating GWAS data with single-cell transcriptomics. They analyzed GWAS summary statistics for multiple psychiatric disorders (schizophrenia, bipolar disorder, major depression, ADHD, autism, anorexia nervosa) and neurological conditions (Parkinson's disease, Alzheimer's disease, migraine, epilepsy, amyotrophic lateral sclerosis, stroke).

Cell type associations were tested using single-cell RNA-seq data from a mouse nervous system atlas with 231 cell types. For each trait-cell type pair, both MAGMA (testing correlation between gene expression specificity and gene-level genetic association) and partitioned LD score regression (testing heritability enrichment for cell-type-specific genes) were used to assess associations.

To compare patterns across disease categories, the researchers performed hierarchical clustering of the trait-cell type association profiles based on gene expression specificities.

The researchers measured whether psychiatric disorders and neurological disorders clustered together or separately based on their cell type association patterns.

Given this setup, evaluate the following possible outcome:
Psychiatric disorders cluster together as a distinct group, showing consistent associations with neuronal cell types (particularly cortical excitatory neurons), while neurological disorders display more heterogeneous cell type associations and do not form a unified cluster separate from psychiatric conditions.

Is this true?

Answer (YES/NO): NO